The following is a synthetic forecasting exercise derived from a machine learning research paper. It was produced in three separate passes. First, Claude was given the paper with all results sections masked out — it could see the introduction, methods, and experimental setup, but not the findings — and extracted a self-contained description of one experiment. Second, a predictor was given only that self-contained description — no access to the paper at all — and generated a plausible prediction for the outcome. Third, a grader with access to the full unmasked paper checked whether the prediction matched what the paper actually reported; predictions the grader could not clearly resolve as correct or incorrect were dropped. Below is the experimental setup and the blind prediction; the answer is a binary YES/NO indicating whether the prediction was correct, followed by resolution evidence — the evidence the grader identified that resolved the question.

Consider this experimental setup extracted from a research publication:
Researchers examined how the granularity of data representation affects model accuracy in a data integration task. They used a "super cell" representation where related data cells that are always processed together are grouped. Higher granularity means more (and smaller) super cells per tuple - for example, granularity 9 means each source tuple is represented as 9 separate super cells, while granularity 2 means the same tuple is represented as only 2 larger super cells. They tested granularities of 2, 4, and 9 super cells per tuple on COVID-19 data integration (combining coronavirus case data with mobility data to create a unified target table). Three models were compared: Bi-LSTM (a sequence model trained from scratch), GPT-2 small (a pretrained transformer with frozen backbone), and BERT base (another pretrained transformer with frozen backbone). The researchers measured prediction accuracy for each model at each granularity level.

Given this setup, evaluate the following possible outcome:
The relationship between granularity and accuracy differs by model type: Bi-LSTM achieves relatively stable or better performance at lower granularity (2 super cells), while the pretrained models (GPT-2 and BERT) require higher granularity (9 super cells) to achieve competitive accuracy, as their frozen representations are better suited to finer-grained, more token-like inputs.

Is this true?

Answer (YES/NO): NO